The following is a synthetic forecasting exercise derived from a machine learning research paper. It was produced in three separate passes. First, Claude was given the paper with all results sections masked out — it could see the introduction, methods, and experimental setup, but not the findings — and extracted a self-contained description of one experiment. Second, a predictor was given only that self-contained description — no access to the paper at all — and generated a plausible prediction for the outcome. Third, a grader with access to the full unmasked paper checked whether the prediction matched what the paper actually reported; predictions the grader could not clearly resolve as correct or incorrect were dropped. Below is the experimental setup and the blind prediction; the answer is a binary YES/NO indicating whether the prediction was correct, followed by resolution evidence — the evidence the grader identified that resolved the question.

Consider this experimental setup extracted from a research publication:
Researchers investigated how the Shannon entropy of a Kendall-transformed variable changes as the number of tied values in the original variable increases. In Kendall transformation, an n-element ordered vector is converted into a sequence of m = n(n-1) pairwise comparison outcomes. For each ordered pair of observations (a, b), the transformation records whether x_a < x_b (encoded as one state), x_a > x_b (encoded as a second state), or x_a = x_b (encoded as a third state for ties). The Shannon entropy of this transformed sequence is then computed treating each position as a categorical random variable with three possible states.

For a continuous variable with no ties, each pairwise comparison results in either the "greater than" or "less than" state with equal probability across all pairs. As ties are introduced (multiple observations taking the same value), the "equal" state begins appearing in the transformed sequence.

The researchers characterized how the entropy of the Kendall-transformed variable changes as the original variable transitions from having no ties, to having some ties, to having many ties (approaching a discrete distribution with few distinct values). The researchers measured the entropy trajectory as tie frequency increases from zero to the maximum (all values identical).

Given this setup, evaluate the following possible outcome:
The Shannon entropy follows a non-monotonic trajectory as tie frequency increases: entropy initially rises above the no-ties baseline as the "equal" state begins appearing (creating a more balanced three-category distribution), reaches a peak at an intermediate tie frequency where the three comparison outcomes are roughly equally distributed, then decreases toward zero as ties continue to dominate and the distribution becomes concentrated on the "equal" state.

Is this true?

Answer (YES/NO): YES